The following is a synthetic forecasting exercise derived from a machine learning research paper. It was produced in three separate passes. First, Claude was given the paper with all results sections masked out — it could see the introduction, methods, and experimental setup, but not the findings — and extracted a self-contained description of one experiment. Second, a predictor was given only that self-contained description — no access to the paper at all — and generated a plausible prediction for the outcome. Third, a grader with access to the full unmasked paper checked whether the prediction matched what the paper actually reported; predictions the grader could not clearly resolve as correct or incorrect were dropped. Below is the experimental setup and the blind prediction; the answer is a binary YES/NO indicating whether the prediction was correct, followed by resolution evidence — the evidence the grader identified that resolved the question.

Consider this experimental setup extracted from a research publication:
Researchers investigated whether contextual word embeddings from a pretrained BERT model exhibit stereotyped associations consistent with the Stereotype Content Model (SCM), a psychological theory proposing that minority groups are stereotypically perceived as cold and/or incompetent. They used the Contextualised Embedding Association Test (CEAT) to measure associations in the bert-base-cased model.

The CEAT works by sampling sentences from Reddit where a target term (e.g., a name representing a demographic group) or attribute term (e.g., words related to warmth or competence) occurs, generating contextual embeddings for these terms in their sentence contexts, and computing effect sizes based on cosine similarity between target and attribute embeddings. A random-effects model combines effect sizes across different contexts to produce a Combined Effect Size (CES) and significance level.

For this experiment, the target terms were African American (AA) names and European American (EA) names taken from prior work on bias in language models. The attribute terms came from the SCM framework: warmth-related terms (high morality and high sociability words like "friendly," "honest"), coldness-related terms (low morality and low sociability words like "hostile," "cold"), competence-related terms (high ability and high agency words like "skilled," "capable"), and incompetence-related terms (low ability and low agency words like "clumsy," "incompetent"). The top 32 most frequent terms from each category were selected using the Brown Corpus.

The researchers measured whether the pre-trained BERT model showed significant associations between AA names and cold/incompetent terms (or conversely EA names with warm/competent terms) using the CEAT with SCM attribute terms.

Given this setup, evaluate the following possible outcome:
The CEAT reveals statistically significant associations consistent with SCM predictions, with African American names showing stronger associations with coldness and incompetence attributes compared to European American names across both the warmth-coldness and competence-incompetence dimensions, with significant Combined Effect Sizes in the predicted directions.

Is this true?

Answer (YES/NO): YES